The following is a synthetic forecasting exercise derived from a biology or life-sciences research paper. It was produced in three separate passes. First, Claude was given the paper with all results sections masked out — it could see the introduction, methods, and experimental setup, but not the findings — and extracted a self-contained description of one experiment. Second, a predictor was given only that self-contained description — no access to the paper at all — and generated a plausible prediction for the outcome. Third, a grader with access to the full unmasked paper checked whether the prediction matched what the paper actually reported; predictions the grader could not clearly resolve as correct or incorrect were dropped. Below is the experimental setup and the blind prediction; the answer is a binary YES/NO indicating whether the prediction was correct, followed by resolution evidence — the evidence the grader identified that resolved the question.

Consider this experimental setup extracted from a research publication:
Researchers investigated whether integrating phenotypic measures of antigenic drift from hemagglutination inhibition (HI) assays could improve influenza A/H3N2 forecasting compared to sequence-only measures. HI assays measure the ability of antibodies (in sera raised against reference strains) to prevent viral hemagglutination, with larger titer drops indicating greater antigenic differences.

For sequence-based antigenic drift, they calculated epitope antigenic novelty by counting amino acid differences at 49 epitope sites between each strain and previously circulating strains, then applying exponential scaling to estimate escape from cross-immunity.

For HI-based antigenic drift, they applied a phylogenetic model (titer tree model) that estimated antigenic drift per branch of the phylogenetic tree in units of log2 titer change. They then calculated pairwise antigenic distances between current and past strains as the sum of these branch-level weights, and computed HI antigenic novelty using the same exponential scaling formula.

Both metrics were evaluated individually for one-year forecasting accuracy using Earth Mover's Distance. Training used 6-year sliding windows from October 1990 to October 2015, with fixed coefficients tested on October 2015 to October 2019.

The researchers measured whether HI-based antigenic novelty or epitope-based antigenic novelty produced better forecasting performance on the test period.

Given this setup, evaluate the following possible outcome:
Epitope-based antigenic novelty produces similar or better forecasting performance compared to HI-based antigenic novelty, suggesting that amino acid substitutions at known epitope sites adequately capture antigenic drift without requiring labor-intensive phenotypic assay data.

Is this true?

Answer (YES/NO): NO